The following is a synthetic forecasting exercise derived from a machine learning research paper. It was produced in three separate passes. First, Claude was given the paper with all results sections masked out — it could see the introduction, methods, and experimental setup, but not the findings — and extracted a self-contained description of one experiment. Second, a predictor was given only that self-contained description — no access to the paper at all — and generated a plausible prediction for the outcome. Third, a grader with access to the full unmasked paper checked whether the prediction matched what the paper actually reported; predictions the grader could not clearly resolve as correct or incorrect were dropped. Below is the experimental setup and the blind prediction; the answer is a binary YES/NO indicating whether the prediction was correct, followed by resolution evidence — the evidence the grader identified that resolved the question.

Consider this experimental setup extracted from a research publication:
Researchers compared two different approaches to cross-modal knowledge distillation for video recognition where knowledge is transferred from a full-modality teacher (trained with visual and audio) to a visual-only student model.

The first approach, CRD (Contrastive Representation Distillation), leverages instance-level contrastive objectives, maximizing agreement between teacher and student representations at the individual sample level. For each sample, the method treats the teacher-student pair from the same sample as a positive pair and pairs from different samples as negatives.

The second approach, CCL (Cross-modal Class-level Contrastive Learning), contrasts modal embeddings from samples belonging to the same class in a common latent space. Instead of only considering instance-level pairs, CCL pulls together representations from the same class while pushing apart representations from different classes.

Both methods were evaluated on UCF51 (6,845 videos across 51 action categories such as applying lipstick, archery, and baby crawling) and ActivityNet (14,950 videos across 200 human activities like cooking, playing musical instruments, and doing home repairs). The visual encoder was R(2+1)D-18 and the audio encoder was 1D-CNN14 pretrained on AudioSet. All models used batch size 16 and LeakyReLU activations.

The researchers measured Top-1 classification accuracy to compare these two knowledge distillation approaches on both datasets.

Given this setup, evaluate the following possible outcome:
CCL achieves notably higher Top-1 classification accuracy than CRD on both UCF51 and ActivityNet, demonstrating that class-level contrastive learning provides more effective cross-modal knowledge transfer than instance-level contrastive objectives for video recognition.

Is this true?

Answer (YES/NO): NO